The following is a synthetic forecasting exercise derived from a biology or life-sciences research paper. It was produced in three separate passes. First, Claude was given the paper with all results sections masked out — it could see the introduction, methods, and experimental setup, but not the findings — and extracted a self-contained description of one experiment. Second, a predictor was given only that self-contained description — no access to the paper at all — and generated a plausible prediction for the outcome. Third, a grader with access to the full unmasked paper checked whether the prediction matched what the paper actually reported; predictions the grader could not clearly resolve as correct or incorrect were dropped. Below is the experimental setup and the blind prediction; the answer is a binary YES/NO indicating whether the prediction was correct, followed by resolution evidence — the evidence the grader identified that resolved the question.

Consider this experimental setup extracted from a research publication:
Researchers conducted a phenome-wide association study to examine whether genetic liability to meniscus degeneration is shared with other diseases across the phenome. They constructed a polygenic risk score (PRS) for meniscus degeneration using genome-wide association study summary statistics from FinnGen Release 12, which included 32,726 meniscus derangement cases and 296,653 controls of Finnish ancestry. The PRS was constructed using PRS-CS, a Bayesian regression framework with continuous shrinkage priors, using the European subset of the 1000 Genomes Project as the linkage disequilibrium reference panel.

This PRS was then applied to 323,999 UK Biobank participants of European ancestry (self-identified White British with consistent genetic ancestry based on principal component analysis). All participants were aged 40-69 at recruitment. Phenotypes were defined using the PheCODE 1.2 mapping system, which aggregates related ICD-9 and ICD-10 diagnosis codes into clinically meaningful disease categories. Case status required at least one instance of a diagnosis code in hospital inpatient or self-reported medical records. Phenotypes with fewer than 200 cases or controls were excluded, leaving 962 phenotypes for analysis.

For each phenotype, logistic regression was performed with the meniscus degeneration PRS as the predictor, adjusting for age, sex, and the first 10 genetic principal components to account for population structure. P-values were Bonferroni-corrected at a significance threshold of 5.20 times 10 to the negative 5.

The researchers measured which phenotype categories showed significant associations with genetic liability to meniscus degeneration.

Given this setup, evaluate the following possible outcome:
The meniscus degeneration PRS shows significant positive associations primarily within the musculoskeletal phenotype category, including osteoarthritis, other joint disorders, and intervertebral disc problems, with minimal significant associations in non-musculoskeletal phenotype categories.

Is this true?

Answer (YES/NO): NO